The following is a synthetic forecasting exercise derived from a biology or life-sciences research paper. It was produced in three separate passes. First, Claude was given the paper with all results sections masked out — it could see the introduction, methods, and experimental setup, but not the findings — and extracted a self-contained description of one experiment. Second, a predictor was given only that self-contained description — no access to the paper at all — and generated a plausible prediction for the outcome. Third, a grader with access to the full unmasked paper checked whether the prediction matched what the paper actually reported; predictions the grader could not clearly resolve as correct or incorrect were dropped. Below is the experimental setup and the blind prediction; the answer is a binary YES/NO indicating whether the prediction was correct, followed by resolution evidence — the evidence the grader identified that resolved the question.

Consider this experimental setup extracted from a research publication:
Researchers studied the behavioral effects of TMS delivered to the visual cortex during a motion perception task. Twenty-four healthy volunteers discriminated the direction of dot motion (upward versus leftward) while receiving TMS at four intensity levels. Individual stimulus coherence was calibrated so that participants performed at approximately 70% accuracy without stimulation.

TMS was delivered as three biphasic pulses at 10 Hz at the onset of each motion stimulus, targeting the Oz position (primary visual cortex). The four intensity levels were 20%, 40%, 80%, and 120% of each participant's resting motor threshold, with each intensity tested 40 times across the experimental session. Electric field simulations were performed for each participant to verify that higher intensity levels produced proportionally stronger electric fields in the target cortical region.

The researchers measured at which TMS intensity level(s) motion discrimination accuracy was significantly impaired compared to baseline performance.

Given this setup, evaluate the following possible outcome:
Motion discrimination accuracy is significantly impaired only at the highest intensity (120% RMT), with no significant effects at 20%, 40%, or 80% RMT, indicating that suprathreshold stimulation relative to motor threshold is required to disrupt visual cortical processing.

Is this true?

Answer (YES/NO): NO